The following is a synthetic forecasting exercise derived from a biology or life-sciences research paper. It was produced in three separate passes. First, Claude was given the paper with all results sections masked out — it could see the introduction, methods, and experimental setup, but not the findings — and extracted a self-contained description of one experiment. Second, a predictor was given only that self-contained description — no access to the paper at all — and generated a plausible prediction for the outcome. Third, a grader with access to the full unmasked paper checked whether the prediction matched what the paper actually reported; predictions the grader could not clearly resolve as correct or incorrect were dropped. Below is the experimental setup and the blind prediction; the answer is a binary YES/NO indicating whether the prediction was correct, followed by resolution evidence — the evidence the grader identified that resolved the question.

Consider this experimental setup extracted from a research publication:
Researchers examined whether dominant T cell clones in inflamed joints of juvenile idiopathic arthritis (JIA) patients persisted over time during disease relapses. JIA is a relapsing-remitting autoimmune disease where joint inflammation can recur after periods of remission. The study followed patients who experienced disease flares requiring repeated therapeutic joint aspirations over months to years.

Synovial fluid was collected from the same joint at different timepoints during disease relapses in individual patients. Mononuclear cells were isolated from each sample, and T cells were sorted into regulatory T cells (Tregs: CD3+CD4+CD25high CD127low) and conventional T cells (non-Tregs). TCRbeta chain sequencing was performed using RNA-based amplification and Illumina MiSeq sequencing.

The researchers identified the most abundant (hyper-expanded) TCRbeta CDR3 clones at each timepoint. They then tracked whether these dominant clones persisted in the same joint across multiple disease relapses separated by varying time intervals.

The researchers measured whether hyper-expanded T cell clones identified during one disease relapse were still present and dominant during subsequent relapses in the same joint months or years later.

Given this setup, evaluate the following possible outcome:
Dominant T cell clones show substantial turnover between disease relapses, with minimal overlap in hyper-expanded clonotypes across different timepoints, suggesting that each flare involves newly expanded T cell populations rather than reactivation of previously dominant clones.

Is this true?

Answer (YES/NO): NO